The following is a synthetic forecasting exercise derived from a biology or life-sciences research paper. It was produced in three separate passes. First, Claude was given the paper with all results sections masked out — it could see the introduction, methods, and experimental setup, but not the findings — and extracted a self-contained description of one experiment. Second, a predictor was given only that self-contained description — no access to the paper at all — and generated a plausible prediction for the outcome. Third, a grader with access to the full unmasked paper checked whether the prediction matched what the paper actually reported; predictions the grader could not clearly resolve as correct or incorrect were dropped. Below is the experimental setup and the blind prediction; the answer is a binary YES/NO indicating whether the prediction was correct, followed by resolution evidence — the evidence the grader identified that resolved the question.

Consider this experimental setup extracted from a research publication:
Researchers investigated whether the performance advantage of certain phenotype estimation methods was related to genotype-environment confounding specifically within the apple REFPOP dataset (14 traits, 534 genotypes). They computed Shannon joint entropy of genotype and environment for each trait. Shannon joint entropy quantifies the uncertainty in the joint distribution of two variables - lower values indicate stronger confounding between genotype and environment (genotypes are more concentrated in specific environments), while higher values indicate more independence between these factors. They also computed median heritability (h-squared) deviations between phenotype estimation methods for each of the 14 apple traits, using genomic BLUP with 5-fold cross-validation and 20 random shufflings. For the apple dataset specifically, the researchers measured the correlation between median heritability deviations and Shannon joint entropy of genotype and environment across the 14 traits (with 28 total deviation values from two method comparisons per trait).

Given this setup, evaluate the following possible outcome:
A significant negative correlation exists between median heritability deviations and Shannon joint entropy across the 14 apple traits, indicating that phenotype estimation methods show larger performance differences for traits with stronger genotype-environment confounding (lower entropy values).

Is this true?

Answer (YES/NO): YES